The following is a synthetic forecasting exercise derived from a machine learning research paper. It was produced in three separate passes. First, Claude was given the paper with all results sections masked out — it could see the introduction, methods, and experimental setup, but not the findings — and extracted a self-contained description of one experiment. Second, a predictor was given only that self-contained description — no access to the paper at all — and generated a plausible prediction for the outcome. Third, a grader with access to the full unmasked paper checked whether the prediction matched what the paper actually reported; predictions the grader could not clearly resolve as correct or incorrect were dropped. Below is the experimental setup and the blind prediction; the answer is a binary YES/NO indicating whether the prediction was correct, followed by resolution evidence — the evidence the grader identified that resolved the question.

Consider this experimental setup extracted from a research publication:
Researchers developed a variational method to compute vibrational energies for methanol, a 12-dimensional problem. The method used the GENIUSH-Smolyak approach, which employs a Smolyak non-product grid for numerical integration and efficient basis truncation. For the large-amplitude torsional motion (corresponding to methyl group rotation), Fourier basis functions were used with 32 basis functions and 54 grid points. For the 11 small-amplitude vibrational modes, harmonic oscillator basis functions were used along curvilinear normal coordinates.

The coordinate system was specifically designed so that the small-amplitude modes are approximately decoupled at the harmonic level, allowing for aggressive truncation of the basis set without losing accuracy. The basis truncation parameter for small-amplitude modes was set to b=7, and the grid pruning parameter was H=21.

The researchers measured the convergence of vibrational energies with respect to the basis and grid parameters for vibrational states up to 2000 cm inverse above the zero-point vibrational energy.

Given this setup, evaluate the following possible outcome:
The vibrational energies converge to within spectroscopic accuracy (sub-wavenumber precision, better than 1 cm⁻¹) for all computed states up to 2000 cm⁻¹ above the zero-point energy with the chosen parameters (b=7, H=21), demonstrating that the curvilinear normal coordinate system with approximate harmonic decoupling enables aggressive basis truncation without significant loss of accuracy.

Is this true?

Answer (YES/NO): YES